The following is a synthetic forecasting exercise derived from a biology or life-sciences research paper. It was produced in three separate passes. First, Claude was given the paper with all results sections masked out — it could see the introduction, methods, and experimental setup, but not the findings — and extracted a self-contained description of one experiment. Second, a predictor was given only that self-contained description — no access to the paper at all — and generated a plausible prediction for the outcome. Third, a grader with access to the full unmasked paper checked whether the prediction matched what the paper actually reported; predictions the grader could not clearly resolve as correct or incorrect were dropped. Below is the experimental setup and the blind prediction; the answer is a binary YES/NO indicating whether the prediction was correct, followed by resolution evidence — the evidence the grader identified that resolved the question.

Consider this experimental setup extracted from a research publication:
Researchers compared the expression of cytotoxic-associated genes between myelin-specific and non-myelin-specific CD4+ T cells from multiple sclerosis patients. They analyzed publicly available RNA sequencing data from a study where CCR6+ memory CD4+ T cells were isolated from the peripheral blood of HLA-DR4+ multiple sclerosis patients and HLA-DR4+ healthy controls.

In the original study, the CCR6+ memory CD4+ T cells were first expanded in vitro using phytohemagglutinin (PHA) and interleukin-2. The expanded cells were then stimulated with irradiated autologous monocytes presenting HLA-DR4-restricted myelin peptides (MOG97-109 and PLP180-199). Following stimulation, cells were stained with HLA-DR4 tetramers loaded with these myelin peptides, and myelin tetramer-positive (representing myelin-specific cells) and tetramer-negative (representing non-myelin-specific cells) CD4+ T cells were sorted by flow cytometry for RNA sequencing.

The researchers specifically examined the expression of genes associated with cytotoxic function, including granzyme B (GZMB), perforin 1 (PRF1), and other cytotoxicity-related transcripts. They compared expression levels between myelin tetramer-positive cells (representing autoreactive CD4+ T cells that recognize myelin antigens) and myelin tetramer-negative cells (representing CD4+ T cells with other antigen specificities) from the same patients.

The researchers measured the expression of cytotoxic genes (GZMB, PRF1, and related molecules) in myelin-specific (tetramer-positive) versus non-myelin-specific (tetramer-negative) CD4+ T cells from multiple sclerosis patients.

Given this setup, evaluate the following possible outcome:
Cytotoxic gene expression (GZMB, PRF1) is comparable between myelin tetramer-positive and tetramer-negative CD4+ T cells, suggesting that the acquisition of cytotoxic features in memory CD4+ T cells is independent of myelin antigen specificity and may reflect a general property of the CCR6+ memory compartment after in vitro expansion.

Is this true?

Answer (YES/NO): NO